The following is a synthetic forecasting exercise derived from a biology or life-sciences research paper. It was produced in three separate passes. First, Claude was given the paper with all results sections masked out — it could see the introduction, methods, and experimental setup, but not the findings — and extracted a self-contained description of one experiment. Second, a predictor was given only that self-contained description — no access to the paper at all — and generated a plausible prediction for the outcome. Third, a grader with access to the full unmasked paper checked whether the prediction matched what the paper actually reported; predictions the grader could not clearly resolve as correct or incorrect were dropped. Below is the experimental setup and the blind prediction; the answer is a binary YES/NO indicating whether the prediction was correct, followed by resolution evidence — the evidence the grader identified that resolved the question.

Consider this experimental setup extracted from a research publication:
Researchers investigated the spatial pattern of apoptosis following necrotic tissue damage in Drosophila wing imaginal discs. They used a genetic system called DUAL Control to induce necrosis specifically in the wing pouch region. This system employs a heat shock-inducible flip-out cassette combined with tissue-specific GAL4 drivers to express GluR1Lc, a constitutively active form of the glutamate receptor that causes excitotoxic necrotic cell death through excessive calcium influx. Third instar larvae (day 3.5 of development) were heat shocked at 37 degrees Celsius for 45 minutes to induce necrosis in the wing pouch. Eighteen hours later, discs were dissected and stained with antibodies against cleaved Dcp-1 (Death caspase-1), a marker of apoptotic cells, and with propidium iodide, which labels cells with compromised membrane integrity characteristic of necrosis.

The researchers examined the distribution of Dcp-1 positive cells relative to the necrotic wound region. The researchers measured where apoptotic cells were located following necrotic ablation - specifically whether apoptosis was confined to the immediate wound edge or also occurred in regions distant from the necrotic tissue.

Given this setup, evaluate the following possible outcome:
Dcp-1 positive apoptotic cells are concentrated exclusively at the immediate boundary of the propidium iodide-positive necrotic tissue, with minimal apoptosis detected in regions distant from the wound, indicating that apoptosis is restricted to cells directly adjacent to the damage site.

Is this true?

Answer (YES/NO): NO